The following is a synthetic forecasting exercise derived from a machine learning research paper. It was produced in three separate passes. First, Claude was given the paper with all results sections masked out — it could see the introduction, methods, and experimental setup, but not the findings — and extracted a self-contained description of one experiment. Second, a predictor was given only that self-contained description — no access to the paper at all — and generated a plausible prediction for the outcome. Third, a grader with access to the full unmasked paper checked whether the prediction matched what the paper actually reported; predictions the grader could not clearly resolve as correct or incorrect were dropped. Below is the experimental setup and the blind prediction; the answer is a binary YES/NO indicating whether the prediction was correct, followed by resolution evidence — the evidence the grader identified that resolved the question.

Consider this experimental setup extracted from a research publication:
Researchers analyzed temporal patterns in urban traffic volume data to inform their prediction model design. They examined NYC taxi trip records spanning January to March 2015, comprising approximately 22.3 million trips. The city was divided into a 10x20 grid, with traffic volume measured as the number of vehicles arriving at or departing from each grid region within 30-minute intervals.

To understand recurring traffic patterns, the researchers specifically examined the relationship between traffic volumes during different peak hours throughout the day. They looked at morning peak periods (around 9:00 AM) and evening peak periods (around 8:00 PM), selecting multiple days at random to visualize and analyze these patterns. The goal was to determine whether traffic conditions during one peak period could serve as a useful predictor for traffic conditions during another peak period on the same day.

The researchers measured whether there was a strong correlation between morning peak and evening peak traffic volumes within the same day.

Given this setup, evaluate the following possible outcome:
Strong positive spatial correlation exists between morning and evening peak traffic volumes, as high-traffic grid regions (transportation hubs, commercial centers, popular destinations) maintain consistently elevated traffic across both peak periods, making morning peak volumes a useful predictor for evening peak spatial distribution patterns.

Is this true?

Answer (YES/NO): NO